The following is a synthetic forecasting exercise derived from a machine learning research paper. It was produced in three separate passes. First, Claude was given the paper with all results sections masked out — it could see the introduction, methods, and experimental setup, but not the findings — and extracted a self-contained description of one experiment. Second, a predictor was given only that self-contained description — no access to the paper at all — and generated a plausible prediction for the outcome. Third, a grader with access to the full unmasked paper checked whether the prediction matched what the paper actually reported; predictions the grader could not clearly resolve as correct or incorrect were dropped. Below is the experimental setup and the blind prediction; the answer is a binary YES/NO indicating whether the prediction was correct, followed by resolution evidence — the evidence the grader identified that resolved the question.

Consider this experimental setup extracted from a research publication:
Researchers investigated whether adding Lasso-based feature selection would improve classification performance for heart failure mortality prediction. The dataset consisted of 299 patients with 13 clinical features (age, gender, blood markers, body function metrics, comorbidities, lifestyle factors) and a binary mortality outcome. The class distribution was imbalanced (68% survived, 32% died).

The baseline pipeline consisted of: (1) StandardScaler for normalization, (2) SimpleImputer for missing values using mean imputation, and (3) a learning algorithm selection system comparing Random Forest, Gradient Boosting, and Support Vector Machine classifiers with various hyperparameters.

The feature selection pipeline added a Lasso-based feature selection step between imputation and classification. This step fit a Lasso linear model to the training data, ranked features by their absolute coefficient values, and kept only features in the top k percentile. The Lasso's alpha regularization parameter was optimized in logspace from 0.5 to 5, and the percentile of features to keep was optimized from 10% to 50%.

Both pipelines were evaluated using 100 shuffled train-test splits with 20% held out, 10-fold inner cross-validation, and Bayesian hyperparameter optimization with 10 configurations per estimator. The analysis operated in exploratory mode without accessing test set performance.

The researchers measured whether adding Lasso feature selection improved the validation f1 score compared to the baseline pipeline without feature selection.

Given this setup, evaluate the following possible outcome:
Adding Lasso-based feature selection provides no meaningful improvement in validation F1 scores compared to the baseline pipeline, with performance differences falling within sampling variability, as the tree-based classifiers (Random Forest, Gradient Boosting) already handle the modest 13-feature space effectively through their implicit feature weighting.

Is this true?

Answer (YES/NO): YES